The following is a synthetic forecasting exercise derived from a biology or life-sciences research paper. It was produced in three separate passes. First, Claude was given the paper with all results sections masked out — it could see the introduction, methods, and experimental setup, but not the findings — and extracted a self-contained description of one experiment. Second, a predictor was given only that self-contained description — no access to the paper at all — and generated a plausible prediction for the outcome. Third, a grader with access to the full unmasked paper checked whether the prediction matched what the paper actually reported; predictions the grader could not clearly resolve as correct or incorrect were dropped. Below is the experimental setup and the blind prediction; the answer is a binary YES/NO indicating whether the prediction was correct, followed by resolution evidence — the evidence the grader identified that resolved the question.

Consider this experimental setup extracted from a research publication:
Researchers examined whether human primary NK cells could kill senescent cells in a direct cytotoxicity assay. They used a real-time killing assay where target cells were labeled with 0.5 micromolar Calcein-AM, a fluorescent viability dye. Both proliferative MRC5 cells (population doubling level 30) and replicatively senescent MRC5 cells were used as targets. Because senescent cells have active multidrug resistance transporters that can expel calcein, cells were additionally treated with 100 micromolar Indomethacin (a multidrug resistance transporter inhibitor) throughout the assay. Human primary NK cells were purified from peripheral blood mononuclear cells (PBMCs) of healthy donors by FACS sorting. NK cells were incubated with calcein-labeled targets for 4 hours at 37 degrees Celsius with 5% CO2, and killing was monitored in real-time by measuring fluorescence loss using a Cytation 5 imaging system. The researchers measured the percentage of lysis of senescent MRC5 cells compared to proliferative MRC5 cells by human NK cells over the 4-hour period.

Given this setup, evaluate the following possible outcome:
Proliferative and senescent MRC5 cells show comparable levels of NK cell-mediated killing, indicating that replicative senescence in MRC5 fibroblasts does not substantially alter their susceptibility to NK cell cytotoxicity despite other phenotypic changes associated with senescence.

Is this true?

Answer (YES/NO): NO